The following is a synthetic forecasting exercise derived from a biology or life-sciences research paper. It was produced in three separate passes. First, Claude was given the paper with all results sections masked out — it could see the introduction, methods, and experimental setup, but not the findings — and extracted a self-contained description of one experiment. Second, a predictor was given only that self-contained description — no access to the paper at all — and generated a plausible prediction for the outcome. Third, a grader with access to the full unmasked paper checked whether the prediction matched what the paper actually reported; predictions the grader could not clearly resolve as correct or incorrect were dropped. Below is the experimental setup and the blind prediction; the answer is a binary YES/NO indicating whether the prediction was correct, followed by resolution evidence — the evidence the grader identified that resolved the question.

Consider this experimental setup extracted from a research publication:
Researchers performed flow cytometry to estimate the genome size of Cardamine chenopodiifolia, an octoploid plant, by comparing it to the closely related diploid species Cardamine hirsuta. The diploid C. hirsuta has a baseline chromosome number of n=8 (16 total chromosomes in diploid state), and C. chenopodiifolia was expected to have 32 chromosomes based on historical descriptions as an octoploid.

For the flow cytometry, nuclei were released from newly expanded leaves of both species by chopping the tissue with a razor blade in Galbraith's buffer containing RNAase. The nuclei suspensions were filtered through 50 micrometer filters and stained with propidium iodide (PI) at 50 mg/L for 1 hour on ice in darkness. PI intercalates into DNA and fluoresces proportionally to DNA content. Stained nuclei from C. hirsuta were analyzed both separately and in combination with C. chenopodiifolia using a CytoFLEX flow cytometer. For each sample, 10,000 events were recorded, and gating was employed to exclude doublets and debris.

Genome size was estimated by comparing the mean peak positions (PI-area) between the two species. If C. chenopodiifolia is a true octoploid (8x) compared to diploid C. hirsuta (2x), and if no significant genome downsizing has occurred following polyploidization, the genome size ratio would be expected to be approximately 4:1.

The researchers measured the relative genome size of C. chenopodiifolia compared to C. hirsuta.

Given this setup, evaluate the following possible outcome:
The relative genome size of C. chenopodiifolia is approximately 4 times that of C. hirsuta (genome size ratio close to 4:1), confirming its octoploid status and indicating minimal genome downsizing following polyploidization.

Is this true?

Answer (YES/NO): NO